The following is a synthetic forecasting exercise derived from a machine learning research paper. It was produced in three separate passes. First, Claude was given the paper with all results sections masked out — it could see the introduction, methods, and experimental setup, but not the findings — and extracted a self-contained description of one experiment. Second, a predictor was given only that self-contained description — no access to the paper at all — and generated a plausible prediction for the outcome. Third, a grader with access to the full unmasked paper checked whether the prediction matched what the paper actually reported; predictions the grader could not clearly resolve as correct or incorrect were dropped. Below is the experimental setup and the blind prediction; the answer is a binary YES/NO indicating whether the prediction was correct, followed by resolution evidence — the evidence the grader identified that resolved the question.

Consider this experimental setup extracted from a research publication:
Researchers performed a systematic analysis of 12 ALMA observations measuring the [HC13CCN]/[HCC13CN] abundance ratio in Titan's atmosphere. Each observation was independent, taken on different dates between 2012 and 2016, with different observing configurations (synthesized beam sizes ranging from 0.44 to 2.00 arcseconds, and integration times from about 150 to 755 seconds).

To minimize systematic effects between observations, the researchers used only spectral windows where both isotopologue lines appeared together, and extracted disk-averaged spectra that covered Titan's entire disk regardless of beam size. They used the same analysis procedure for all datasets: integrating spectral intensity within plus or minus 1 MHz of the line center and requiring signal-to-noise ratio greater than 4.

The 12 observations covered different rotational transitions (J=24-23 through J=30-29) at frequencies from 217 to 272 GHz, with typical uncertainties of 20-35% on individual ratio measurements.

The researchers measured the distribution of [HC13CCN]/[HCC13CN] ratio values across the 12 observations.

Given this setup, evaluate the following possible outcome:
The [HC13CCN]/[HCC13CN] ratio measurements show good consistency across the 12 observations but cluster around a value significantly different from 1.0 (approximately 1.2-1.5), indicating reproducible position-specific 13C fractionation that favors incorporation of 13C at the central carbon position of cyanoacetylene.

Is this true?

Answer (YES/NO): NO